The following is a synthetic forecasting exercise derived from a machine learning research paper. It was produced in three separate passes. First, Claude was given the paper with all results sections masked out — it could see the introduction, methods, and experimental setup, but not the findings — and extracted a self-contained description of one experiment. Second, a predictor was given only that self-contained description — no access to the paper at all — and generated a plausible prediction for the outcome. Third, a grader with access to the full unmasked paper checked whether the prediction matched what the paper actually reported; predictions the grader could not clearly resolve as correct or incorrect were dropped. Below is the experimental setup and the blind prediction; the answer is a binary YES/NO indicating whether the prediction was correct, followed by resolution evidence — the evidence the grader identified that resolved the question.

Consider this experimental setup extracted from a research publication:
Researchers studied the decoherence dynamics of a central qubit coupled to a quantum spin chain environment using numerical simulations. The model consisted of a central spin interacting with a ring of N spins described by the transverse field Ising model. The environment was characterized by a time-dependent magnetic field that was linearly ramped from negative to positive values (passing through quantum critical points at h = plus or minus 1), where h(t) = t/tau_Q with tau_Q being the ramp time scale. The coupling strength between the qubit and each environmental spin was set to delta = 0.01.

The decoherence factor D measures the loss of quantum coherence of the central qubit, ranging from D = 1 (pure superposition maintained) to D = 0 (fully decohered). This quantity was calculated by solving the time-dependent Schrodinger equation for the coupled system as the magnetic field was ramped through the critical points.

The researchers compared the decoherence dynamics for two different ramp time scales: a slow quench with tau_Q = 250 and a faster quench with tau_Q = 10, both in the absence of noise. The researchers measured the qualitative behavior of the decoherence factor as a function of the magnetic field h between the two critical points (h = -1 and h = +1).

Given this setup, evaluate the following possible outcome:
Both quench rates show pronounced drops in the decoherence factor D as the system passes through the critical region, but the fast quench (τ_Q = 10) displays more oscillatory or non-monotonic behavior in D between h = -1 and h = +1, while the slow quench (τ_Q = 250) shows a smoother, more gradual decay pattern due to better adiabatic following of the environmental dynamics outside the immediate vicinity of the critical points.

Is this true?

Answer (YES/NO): NO